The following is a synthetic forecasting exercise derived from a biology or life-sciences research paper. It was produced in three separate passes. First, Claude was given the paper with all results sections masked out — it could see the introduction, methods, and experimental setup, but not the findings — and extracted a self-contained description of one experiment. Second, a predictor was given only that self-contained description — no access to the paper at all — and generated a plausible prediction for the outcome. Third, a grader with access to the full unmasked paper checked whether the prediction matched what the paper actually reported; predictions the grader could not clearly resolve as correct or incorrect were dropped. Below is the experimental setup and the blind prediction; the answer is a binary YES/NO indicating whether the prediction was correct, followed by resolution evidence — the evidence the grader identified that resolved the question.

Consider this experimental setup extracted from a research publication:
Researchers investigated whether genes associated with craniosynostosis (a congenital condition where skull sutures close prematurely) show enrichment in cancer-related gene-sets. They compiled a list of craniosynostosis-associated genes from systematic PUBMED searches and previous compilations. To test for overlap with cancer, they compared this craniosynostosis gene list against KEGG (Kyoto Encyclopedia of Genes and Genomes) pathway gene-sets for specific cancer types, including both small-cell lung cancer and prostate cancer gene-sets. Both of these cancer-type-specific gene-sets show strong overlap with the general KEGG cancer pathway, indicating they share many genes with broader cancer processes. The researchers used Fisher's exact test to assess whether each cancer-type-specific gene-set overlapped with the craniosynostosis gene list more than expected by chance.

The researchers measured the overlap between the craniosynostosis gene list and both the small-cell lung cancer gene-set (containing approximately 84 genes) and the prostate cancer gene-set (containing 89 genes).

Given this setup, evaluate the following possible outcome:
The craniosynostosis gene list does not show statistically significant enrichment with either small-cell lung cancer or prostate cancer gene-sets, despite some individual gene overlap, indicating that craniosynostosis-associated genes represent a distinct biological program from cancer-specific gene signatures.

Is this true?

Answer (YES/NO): NO